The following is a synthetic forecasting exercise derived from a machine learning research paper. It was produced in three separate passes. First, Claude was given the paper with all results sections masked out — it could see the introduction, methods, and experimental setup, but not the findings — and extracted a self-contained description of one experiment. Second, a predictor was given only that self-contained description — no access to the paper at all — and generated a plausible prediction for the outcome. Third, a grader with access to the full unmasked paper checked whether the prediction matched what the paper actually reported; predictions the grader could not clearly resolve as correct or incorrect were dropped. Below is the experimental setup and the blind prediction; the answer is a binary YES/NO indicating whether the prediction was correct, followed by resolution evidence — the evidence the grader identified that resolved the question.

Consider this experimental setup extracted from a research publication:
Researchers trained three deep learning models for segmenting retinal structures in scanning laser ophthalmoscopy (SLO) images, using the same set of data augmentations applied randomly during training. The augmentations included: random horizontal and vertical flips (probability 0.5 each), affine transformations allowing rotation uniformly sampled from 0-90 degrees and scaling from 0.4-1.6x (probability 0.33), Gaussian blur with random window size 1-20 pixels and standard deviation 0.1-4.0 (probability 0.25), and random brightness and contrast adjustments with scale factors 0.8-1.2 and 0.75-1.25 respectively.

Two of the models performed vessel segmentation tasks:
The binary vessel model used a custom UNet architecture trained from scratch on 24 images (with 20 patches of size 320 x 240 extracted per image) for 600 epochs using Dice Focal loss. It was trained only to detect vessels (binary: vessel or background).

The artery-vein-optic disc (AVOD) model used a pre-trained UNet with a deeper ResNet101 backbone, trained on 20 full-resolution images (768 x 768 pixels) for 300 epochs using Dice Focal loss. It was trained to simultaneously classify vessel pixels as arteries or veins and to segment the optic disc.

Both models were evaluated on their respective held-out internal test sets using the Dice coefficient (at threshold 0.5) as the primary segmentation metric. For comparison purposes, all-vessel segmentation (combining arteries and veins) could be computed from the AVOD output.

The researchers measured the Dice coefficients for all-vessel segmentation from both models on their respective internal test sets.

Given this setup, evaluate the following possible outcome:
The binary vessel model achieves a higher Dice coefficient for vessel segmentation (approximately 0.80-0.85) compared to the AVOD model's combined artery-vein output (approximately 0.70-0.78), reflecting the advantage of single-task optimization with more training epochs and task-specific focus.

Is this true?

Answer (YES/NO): NO